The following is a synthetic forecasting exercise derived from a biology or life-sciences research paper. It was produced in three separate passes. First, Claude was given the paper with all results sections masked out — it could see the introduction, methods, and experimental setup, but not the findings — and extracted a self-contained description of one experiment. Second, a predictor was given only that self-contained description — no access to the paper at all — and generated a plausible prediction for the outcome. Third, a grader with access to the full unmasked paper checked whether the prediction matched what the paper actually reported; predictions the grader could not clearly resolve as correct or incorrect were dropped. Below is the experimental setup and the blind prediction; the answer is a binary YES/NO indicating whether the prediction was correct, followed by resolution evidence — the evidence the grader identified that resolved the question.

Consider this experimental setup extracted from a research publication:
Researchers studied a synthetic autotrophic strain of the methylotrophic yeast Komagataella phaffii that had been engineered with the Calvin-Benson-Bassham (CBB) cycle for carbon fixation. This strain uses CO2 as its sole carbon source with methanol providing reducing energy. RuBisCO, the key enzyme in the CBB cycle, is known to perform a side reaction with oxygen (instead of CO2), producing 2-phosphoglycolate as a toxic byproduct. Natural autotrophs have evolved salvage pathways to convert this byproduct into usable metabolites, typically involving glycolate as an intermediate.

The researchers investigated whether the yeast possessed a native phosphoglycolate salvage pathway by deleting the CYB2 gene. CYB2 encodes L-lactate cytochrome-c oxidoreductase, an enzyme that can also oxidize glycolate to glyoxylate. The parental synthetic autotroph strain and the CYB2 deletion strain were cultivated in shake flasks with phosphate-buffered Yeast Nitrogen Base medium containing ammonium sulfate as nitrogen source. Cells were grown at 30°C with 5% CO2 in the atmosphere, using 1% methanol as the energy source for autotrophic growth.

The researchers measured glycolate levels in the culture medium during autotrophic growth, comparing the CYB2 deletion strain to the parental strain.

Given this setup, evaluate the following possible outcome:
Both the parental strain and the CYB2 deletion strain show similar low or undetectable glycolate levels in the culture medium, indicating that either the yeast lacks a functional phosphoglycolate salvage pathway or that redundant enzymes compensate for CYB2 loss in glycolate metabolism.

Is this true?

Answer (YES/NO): NO